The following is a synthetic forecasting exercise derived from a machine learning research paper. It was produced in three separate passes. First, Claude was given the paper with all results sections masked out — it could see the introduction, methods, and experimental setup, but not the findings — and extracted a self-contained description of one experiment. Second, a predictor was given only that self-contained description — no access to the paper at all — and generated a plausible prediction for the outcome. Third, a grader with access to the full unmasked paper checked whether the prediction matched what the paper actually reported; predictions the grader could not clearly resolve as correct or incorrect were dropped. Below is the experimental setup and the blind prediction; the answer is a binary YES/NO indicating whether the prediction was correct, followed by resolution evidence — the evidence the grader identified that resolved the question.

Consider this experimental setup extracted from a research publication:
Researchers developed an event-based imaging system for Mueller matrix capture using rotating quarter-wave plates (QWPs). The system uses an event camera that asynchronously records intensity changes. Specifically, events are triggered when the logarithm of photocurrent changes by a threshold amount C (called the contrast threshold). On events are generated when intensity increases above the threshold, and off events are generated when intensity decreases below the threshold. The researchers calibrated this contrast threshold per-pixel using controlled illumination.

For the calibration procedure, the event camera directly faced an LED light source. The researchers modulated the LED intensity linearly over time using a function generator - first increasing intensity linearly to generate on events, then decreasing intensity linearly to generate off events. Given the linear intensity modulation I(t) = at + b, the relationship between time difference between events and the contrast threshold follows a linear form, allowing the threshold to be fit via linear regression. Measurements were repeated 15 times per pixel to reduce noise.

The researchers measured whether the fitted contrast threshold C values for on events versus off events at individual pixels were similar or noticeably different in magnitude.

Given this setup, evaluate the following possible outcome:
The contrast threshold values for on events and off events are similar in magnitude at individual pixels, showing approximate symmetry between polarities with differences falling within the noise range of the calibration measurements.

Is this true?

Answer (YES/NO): NO